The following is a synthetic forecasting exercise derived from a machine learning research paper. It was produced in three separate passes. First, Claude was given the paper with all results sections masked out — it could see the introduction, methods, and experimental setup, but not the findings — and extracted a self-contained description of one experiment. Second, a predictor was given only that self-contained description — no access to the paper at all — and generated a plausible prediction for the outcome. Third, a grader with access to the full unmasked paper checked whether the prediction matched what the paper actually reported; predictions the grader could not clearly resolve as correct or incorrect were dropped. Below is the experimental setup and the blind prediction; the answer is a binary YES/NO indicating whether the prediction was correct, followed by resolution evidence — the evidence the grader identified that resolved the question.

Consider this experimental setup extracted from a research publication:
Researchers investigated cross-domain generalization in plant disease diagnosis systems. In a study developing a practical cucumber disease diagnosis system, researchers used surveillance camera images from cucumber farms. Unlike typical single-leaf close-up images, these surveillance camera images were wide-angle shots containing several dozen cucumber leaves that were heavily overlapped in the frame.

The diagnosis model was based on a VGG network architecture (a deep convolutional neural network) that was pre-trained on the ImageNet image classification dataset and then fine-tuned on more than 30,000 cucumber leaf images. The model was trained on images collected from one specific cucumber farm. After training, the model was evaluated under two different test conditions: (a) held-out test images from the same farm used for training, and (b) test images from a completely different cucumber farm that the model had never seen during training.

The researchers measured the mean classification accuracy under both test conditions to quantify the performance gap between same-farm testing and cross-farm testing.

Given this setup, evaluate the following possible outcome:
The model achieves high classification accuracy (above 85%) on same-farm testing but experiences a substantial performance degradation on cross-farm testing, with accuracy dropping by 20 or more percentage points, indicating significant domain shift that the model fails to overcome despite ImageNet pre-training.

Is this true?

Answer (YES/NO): YES